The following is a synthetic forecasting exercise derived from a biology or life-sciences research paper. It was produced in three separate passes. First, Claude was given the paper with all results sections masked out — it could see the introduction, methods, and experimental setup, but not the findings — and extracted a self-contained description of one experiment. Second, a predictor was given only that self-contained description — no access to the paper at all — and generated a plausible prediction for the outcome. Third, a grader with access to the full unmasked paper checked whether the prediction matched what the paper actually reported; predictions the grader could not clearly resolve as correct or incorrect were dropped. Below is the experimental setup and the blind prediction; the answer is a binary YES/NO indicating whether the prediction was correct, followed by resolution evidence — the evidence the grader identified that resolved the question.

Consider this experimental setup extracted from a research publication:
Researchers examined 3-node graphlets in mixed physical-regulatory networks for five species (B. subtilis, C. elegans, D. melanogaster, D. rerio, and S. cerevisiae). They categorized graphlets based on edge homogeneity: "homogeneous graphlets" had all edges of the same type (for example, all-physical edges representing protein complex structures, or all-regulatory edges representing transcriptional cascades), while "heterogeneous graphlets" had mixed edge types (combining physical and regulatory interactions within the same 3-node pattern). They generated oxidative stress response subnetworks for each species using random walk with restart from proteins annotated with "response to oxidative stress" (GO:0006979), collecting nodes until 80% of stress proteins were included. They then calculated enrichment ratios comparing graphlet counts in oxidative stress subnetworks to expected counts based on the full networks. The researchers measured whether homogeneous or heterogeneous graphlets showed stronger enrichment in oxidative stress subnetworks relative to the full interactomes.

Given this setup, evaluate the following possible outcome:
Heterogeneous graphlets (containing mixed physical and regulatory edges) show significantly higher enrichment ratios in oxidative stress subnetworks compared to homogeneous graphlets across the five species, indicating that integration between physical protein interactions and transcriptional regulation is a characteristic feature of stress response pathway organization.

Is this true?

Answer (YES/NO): YES